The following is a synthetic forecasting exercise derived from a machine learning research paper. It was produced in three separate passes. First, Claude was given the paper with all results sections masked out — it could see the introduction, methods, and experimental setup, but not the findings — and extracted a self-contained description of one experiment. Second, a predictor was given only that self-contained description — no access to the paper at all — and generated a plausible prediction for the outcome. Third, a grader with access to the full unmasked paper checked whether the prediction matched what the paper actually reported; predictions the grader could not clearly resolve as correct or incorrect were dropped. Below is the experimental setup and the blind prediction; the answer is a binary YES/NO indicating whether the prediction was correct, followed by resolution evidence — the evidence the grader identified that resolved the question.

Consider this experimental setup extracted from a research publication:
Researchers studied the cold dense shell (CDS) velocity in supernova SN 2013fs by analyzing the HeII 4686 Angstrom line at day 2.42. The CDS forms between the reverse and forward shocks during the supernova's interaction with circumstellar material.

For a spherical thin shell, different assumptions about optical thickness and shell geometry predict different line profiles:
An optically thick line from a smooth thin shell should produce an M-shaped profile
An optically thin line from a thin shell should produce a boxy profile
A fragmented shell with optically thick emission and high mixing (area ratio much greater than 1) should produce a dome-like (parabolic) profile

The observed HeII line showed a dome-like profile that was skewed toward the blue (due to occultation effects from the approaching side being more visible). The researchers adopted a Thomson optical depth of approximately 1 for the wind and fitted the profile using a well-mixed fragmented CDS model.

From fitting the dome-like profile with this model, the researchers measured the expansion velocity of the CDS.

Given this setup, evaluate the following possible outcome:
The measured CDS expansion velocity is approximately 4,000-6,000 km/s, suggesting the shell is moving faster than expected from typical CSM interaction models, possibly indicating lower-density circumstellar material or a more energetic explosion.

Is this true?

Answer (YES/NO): NO